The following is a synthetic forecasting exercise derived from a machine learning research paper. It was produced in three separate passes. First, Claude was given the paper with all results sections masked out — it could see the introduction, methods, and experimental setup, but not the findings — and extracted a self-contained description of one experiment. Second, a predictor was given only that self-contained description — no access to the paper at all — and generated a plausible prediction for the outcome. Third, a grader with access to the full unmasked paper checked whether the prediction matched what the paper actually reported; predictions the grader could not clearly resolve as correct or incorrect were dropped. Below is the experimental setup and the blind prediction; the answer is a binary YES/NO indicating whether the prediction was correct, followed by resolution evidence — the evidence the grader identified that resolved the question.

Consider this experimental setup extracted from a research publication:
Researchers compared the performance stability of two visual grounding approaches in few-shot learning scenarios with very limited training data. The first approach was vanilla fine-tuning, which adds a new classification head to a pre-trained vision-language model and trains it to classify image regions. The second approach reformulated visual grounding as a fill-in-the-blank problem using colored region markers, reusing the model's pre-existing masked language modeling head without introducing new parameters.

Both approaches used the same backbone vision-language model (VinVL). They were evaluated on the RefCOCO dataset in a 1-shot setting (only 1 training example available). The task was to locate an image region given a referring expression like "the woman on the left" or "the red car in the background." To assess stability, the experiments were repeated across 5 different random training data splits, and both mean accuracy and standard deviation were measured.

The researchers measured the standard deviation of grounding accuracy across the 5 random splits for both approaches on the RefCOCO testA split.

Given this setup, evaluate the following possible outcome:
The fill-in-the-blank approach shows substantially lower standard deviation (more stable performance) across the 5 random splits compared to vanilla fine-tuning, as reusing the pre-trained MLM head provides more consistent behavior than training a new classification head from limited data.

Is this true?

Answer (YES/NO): YES